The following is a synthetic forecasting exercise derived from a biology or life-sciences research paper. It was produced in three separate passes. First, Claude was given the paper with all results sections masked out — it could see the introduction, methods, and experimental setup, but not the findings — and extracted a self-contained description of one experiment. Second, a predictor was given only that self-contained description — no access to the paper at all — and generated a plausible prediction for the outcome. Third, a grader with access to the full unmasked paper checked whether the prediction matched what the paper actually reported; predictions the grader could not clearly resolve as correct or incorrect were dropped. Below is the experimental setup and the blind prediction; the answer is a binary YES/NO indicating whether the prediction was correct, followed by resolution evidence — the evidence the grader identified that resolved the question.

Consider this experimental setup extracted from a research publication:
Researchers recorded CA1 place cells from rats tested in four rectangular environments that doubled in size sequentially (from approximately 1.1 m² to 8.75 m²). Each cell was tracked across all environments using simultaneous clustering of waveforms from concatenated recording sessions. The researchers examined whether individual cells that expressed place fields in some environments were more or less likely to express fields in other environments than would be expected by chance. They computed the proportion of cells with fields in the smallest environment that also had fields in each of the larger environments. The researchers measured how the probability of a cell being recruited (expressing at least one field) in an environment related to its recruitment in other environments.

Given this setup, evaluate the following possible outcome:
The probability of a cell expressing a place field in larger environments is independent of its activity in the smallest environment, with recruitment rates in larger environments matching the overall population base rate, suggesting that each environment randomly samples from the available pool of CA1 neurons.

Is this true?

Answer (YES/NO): NO